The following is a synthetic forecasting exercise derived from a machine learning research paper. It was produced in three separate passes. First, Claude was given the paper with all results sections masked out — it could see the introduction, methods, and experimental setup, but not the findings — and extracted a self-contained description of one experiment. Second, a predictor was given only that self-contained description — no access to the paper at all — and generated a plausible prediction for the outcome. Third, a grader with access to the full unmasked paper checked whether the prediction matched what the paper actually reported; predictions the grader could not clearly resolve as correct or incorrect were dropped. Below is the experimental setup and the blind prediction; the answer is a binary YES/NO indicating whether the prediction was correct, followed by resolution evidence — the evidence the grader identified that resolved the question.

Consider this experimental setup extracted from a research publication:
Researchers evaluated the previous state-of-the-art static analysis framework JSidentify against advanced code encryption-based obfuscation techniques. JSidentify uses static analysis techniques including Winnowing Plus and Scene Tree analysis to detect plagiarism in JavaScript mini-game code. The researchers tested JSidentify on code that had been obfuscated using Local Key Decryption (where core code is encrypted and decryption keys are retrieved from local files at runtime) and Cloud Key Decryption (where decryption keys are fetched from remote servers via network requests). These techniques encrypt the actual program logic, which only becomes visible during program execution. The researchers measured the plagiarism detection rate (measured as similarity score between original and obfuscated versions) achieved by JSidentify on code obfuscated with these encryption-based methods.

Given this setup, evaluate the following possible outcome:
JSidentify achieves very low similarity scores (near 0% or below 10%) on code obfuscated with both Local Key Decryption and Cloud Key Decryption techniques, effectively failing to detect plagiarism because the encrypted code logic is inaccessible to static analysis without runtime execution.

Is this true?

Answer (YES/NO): YES